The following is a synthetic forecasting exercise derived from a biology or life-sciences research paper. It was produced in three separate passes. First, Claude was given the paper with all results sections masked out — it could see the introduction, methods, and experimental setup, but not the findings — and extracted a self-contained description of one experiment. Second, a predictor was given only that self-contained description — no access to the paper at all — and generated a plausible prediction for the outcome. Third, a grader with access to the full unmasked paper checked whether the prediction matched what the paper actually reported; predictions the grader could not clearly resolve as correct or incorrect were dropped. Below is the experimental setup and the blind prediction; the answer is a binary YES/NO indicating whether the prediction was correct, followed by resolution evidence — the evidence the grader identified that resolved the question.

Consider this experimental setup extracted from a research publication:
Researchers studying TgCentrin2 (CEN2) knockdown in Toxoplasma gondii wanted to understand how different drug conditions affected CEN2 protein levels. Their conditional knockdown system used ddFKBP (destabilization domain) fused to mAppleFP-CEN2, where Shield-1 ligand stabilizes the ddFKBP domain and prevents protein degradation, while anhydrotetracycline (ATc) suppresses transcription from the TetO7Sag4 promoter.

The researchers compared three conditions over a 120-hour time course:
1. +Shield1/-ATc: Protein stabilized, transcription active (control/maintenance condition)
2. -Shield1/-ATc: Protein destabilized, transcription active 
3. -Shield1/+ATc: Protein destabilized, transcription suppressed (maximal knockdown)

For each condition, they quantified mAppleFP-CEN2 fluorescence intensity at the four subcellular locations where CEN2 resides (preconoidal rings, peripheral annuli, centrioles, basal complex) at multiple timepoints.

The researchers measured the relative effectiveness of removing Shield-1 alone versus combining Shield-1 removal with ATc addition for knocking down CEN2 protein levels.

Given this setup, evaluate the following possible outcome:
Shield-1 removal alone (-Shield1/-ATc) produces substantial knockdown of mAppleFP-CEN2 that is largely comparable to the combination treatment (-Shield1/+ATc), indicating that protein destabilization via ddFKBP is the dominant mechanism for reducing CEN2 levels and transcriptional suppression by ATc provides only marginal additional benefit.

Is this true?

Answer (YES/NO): NO